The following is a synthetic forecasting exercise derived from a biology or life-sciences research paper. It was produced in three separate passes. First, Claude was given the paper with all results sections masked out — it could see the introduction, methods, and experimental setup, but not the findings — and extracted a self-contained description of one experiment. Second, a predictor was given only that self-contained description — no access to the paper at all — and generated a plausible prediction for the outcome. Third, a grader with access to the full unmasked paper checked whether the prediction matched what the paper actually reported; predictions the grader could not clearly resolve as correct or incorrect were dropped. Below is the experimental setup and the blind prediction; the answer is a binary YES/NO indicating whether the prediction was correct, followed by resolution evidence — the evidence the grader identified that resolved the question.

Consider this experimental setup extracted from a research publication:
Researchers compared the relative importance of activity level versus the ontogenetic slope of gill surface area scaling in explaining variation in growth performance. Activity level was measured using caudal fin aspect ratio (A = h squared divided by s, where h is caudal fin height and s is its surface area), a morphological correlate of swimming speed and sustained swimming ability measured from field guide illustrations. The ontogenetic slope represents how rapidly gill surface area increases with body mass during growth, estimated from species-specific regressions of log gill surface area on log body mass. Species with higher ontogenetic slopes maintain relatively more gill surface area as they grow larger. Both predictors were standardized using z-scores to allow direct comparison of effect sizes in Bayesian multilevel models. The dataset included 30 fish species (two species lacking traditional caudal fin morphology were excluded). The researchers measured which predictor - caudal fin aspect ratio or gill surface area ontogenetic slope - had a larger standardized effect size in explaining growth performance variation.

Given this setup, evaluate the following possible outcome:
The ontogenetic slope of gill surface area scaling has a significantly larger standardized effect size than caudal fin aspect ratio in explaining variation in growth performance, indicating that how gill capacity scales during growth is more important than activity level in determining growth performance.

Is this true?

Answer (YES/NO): NO